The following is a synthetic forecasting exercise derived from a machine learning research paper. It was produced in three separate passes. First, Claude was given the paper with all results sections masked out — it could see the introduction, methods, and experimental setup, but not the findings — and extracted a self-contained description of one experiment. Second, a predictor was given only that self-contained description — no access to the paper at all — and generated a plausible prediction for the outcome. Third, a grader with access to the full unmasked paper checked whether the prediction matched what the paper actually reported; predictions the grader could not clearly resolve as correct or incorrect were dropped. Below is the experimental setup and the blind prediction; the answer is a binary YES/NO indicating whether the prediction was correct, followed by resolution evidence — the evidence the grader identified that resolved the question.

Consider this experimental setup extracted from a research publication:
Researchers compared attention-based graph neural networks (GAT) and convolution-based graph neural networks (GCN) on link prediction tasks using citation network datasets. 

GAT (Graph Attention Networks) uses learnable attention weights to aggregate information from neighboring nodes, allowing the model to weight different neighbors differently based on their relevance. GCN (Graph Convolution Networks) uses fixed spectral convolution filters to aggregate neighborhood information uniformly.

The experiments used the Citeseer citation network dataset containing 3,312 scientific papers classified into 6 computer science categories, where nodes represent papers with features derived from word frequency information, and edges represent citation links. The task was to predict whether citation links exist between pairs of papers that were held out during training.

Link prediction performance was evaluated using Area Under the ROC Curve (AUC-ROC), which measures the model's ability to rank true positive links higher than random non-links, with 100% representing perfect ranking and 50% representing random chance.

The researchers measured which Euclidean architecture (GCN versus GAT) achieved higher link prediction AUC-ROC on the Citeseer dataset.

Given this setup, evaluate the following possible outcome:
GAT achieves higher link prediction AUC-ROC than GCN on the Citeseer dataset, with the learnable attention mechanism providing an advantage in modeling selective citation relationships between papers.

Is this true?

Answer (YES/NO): YES